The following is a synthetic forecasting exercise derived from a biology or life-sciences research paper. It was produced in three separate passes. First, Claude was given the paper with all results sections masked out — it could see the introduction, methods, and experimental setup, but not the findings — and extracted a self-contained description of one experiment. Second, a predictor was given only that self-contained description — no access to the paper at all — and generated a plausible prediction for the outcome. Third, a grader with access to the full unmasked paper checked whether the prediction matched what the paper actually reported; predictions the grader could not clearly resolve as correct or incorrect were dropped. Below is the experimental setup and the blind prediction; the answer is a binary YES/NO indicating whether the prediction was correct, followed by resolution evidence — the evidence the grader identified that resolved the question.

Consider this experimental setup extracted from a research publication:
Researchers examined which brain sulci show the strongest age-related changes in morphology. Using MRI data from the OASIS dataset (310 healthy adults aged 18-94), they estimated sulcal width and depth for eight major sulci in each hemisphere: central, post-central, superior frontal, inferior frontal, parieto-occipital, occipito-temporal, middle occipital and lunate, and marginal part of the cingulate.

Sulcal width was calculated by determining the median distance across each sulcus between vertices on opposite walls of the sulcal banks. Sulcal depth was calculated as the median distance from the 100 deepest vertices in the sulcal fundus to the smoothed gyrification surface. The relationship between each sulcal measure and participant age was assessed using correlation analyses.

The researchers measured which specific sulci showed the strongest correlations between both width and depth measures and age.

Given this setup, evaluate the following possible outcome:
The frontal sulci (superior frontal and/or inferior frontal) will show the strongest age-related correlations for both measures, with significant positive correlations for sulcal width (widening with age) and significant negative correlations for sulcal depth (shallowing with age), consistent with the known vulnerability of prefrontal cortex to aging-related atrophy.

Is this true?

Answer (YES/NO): NO